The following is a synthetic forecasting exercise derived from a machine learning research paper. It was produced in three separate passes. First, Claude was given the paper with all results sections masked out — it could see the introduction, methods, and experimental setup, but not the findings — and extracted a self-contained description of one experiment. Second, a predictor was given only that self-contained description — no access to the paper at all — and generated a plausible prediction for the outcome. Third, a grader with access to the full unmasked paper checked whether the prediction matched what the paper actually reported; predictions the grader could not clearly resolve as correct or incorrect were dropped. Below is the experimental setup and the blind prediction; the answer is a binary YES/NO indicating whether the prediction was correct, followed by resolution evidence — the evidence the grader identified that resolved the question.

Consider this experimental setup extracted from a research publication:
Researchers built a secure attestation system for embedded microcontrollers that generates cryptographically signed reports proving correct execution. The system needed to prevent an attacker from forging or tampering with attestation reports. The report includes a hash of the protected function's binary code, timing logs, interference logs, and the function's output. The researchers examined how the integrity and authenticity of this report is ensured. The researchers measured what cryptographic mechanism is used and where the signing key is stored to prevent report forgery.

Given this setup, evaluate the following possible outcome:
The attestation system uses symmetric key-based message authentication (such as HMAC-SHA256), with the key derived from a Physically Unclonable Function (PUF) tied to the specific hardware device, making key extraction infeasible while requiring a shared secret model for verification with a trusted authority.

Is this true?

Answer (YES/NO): NO